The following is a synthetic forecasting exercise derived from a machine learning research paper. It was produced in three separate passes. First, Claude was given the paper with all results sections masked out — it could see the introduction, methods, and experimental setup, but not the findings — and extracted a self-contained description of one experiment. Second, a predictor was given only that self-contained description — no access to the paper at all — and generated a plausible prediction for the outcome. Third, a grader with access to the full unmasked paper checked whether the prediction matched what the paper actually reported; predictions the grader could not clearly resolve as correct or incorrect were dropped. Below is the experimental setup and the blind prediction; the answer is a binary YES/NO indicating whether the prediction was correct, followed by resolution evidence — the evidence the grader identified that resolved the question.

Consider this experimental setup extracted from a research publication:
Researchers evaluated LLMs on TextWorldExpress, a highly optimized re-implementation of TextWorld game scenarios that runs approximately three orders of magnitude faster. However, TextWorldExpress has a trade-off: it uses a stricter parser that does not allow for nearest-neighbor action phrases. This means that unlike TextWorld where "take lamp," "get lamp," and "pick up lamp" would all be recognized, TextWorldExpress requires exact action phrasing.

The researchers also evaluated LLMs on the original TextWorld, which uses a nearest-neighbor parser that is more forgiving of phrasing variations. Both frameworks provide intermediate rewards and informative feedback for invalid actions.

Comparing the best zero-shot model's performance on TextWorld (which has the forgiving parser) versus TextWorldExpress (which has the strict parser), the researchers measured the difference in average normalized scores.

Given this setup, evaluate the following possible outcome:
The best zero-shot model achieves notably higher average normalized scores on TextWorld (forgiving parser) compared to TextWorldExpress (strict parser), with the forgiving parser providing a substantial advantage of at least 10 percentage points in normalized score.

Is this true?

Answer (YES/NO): YES